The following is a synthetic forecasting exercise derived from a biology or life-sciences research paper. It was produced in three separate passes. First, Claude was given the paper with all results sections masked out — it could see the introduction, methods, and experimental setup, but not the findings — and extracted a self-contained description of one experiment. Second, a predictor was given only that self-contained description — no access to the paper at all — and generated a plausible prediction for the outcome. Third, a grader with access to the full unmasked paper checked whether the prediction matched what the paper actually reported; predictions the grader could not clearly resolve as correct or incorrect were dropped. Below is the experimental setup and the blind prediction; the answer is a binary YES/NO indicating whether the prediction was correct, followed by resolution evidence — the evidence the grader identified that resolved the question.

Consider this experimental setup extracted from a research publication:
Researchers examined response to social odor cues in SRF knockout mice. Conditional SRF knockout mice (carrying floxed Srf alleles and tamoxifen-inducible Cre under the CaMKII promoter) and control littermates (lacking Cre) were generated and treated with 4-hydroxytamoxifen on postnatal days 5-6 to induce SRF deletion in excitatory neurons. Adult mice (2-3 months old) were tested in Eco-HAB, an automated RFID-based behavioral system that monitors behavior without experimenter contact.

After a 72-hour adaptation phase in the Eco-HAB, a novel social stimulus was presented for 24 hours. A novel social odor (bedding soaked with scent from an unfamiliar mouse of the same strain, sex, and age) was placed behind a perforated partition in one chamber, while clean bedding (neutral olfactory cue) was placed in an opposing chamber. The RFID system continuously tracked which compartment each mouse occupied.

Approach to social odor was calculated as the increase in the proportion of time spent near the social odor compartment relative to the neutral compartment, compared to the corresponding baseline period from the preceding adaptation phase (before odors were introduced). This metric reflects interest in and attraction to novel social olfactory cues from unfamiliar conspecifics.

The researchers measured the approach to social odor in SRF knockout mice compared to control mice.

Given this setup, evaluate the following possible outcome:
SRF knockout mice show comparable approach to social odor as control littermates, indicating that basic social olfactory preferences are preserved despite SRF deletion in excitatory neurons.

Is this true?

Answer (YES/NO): YES